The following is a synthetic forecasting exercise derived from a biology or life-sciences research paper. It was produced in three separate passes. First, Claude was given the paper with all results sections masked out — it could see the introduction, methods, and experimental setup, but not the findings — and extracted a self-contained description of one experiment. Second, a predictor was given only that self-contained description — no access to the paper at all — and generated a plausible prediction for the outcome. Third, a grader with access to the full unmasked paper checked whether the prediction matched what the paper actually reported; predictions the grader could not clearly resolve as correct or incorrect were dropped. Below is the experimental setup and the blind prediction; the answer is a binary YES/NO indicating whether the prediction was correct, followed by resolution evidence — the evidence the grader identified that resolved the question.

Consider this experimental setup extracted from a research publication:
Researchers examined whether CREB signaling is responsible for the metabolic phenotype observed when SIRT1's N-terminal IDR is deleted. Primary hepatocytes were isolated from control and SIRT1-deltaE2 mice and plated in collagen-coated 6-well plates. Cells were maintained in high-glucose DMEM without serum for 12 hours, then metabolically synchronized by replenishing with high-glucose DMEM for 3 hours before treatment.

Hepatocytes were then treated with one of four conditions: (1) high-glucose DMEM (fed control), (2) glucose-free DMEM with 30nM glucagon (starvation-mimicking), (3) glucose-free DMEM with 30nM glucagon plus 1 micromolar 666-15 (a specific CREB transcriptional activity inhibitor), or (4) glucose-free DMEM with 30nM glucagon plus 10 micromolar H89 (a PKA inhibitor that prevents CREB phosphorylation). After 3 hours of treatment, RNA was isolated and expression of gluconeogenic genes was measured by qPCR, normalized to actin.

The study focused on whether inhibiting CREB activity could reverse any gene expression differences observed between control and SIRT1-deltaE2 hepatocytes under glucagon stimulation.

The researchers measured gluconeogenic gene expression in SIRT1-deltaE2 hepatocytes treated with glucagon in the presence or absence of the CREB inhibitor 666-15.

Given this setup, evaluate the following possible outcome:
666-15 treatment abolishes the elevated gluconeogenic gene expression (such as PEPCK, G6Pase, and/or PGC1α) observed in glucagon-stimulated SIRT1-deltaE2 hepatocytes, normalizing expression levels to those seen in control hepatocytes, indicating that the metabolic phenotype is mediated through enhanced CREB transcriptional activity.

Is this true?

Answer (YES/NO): NO